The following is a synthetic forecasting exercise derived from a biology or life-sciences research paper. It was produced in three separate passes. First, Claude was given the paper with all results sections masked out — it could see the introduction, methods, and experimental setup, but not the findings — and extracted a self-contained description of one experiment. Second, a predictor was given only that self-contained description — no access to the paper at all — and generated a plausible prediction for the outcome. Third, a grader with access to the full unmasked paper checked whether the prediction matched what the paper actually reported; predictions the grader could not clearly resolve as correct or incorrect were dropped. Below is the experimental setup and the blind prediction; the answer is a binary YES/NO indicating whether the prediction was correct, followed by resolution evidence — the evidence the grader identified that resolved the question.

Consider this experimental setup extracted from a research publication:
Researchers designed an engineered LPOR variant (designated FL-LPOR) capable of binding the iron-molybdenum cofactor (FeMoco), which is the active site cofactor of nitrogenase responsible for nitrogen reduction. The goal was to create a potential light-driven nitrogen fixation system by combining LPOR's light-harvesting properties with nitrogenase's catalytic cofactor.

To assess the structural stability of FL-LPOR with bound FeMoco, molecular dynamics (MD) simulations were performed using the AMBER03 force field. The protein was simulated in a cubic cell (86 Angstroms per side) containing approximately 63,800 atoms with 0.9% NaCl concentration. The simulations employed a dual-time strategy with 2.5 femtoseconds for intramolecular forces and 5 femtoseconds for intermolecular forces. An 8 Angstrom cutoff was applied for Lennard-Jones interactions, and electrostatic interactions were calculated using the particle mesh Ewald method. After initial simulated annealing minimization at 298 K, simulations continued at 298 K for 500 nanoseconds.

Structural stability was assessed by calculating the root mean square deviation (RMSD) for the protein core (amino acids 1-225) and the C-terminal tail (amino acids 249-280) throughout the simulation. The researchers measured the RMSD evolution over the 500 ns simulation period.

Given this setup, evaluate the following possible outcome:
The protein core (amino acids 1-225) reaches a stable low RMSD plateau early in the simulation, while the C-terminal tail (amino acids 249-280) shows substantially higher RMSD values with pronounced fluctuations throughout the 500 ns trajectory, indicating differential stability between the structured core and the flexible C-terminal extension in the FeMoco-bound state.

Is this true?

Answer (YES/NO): YES